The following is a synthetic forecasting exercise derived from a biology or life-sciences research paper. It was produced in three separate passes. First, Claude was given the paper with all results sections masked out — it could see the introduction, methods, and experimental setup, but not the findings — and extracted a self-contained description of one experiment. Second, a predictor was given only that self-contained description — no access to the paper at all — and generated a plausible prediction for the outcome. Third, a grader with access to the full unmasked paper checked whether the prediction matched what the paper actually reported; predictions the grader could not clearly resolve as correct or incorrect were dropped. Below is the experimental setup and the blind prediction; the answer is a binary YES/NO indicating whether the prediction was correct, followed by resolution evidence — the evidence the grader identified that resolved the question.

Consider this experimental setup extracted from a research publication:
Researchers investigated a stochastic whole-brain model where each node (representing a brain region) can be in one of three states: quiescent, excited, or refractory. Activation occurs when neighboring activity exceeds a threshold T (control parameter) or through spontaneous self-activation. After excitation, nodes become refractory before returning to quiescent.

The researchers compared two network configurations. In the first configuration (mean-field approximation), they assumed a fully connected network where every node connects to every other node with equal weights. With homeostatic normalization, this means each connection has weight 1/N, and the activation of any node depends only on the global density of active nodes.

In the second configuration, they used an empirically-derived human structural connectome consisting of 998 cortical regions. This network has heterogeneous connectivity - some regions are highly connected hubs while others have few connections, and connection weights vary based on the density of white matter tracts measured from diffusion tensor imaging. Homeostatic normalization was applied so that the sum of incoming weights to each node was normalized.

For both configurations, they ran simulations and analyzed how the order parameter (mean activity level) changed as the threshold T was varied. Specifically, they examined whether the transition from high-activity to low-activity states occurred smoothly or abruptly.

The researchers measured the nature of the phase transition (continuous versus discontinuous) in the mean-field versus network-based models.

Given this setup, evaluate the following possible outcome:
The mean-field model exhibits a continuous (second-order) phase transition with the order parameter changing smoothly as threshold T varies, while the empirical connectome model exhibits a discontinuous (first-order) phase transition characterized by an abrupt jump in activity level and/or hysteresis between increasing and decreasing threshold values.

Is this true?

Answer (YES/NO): NO